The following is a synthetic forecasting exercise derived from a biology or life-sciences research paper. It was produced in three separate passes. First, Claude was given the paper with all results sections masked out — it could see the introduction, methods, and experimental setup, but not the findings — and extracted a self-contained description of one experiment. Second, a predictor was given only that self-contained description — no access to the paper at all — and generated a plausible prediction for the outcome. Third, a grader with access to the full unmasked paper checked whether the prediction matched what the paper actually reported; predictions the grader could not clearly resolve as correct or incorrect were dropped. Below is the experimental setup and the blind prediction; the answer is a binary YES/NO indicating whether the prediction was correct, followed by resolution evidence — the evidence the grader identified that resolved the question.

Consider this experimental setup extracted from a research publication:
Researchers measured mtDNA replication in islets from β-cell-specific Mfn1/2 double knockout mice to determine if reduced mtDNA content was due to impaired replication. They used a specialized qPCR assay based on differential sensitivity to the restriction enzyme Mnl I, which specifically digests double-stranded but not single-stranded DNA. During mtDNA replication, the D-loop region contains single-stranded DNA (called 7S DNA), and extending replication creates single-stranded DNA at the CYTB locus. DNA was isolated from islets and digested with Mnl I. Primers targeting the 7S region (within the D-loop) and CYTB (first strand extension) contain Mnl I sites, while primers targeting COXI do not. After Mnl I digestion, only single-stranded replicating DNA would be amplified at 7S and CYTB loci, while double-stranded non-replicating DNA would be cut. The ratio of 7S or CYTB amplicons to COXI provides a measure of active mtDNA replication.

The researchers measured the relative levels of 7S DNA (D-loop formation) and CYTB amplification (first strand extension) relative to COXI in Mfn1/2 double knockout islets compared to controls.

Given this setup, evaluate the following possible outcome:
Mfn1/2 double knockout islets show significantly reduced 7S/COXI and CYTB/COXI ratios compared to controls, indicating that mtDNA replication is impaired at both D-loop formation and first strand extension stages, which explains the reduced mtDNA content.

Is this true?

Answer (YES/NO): NO